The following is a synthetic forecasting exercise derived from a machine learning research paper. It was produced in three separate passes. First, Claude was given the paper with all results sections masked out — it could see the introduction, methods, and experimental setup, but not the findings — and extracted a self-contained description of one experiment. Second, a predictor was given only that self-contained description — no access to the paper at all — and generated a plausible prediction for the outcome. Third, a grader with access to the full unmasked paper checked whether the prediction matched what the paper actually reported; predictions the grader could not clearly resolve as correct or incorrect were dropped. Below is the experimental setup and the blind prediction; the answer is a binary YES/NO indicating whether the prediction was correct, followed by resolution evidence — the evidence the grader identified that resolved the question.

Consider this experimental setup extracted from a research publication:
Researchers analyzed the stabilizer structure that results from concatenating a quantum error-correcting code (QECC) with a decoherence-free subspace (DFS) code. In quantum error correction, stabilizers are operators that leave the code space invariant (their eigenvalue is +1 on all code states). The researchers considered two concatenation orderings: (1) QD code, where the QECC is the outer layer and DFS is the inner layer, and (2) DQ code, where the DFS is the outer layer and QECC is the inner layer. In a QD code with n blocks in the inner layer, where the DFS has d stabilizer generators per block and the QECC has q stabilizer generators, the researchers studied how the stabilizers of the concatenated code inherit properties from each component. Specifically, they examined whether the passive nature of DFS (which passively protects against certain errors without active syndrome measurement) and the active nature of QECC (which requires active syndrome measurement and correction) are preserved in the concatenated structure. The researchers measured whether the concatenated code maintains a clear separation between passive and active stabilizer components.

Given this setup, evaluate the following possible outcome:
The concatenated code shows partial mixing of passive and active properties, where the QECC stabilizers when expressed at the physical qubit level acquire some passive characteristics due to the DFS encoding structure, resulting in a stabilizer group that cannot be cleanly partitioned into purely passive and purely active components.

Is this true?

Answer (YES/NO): NO